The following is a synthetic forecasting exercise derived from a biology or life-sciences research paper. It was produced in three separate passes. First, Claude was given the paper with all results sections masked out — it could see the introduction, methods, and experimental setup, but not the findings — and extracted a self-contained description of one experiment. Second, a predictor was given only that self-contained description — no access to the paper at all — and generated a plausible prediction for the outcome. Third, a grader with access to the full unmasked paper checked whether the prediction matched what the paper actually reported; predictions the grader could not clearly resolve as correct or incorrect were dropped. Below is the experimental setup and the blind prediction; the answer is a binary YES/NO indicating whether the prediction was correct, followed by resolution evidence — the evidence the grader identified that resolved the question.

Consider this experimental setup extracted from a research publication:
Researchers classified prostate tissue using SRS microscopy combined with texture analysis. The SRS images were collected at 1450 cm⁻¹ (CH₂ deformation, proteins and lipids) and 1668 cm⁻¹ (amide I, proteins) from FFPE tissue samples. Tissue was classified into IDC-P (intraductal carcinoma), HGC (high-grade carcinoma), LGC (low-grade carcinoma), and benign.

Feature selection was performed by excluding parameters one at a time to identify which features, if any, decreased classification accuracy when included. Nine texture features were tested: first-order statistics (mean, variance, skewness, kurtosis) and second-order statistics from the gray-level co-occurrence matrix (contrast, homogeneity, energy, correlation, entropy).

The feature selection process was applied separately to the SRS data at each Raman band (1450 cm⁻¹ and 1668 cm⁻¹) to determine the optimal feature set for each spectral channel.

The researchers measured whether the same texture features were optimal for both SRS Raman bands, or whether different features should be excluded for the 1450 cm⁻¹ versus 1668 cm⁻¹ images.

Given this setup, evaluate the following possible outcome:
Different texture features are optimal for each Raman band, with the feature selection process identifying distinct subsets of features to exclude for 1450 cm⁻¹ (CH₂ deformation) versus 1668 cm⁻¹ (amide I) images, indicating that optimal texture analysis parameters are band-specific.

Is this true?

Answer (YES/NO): YES